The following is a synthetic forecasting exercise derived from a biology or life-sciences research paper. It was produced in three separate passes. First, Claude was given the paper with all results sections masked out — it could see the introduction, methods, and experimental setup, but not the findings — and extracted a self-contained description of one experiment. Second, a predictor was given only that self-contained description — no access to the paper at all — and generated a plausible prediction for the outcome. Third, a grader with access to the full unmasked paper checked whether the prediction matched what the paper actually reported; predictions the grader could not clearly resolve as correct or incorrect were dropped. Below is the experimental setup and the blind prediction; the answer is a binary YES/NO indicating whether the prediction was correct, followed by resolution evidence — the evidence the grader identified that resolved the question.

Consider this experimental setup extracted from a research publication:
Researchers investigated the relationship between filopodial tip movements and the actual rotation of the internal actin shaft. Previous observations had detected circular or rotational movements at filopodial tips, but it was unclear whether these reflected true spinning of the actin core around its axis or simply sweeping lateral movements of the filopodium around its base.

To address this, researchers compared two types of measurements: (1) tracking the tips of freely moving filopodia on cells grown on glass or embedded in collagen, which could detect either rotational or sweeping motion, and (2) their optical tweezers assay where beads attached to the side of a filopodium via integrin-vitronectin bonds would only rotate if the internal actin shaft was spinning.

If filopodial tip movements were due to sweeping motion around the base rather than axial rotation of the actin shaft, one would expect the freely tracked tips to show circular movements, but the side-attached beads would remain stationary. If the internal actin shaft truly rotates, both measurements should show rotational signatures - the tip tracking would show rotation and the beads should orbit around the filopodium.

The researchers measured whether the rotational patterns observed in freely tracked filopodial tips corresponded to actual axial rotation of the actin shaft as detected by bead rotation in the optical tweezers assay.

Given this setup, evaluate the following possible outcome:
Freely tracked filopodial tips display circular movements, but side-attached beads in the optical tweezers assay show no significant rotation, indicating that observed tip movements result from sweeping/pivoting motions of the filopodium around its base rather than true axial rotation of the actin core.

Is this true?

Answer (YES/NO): NO